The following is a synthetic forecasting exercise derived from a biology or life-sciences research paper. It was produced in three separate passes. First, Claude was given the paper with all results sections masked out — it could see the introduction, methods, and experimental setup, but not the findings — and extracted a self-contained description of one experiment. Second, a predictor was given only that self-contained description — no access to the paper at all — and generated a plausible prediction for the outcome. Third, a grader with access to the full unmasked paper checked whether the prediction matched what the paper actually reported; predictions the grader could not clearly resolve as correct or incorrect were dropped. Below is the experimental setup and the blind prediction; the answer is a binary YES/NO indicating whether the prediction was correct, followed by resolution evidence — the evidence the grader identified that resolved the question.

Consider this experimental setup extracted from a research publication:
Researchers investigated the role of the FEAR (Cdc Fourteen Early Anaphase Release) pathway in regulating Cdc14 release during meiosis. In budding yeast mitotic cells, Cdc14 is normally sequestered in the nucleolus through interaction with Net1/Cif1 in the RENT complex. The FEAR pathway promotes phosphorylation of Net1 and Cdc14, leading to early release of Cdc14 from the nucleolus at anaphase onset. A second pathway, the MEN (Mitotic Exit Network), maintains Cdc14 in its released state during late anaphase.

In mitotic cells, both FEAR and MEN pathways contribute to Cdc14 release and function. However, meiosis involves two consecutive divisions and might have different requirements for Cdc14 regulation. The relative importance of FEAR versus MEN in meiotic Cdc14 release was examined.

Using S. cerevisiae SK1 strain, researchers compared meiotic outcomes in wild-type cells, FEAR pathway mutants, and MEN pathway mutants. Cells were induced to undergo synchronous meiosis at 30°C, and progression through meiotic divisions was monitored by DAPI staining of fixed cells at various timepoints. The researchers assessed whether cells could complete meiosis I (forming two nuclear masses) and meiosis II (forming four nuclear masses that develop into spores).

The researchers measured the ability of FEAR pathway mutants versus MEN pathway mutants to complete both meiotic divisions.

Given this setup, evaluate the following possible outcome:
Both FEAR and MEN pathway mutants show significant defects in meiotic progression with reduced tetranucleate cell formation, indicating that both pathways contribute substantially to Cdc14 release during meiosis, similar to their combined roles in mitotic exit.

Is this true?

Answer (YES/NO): NO